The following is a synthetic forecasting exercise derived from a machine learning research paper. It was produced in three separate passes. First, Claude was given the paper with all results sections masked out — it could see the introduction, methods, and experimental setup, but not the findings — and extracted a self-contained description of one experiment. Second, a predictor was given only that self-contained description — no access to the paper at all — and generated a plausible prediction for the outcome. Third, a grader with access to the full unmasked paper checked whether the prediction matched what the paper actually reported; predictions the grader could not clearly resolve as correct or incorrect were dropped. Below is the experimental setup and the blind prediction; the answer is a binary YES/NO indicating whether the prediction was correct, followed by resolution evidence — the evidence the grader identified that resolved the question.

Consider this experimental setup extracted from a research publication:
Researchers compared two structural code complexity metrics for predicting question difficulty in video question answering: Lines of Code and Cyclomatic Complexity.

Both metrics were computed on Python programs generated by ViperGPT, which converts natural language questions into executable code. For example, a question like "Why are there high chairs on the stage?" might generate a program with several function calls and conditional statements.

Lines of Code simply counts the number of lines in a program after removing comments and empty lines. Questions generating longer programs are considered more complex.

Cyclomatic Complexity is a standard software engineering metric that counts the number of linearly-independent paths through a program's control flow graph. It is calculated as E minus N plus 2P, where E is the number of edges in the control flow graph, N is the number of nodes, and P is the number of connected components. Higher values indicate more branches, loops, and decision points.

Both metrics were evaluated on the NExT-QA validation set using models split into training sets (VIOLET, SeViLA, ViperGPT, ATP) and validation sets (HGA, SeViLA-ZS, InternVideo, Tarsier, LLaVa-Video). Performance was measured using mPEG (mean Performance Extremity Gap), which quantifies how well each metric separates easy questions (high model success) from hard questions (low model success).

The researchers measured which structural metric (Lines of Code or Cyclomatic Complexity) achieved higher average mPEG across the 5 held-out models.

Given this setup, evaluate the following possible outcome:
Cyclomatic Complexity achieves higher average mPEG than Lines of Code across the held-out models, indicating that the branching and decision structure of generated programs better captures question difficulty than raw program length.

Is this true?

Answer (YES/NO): YES